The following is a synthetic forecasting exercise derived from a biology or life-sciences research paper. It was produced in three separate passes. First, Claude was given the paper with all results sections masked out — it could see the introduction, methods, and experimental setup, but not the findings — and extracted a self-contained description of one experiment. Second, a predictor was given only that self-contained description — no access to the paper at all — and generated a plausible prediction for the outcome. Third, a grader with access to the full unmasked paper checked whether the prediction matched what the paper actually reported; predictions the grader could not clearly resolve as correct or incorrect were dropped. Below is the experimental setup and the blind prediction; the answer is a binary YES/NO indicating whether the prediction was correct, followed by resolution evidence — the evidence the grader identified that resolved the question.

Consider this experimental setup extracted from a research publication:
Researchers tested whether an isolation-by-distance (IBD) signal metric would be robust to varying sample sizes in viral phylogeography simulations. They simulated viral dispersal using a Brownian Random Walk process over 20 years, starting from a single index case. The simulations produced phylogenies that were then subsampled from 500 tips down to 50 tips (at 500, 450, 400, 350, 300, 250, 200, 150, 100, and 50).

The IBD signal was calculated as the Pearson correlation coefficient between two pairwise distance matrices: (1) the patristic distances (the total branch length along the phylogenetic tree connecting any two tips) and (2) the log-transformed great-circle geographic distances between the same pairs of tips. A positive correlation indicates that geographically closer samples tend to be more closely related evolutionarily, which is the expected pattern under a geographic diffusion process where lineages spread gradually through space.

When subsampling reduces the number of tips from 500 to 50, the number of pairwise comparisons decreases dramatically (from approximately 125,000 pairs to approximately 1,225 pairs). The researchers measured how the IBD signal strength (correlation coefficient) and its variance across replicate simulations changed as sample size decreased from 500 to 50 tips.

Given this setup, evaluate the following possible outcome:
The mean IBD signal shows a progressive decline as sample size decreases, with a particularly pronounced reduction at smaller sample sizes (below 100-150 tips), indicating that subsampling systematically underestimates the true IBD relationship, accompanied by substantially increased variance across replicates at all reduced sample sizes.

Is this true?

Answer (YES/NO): NO